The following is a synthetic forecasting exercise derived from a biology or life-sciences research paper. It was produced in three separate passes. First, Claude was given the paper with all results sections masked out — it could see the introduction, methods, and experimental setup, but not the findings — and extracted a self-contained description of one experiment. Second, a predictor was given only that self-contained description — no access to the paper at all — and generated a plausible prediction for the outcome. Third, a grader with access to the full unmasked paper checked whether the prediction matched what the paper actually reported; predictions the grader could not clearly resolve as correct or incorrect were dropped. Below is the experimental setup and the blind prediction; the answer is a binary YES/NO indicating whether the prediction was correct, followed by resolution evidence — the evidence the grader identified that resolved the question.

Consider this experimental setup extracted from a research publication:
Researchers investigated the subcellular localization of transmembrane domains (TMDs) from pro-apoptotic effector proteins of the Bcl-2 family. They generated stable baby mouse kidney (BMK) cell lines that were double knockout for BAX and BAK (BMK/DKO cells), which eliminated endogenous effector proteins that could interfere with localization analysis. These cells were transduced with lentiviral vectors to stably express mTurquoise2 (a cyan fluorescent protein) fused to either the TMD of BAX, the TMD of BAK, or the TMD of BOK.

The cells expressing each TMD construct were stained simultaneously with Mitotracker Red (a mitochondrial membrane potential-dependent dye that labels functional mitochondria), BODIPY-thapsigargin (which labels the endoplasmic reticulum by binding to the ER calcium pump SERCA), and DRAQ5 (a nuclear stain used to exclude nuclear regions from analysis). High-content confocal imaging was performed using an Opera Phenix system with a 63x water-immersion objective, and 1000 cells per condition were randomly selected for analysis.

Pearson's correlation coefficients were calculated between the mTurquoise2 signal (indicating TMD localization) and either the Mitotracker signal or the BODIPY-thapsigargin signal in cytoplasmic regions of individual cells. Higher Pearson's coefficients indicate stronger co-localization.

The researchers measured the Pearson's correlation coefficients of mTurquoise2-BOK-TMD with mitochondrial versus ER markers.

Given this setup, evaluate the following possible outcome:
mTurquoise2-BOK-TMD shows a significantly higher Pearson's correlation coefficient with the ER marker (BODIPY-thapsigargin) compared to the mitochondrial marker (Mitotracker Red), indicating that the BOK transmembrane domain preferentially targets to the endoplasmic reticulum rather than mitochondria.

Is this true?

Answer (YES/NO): YES